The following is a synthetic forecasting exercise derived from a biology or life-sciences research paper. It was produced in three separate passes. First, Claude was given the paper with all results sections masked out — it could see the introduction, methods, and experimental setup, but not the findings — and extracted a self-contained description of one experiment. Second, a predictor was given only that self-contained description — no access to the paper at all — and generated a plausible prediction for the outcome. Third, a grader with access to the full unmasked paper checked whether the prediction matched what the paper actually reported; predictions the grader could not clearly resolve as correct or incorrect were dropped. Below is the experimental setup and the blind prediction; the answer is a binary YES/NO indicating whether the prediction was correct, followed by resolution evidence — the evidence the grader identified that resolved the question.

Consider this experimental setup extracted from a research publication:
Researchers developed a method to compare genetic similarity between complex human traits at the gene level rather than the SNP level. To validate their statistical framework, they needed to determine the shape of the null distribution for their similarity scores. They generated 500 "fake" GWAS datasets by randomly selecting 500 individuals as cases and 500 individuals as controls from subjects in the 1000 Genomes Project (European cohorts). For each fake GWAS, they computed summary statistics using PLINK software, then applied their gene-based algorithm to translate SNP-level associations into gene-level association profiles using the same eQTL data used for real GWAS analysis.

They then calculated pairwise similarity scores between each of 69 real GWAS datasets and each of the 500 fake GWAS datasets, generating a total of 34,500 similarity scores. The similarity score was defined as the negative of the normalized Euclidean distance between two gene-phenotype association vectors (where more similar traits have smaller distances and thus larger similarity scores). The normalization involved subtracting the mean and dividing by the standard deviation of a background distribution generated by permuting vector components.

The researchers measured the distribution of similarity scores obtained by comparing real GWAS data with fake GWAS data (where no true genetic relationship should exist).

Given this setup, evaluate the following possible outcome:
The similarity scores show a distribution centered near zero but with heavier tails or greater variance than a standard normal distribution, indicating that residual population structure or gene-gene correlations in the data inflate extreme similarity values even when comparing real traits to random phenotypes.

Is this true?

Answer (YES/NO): NO